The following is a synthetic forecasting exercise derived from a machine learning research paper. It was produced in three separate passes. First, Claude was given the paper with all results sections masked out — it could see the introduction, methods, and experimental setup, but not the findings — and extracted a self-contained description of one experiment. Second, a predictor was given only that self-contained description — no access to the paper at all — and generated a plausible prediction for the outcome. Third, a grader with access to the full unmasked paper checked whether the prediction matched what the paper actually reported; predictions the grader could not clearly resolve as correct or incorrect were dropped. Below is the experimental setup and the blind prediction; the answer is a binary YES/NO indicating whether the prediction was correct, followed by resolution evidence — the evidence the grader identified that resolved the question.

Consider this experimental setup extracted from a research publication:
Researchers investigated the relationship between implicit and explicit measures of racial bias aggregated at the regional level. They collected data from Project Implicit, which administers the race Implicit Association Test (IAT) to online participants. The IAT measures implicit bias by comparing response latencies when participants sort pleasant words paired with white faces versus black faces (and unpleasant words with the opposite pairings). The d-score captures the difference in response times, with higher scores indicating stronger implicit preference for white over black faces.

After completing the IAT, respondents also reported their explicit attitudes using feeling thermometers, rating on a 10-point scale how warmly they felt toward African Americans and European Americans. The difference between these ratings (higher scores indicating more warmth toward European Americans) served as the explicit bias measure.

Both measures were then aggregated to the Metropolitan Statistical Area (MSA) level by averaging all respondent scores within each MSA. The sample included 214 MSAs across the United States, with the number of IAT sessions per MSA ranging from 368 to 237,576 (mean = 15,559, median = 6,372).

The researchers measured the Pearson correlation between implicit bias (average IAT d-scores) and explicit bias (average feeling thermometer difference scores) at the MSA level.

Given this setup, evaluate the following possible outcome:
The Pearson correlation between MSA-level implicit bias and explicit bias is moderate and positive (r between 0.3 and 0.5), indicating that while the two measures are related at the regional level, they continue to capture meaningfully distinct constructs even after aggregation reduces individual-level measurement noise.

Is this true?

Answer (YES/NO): NO